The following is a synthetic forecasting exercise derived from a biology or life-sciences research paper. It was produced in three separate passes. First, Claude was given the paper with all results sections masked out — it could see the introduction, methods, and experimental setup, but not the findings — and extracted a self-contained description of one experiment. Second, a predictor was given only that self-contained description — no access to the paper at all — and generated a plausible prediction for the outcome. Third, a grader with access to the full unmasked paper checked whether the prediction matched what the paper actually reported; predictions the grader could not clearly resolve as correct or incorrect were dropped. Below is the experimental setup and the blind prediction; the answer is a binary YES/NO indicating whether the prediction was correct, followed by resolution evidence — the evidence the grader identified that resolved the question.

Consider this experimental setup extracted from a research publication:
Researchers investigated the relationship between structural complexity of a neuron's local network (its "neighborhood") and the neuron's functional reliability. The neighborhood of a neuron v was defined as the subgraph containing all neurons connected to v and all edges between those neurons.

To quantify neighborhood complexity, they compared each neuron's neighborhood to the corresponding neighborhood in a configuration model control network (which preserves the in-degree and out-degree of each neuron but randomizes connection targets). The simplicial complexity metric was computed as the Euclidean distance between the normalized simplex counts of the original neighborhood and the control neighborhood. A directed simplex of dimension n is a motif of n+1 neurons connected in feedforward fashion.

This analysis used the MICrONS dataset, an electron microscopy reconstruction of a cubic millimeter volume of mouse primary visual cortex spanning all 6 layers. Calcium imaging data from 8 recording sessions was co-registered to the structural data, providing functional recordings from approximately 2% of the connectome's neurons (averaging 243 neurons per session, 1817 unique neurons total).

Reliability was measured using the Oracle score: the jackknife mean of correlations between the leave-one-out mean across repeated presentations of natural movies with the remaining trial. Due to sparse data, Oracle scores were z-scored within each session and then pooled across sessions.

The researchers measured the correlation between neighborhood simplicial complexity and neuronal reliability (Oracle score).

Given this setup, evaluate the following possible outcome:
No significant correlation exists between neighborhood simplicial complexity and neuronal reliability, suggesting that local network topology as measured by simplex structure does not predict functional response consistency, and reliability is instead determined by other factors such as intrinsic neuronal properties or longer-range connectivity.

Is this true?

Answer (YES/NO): NO